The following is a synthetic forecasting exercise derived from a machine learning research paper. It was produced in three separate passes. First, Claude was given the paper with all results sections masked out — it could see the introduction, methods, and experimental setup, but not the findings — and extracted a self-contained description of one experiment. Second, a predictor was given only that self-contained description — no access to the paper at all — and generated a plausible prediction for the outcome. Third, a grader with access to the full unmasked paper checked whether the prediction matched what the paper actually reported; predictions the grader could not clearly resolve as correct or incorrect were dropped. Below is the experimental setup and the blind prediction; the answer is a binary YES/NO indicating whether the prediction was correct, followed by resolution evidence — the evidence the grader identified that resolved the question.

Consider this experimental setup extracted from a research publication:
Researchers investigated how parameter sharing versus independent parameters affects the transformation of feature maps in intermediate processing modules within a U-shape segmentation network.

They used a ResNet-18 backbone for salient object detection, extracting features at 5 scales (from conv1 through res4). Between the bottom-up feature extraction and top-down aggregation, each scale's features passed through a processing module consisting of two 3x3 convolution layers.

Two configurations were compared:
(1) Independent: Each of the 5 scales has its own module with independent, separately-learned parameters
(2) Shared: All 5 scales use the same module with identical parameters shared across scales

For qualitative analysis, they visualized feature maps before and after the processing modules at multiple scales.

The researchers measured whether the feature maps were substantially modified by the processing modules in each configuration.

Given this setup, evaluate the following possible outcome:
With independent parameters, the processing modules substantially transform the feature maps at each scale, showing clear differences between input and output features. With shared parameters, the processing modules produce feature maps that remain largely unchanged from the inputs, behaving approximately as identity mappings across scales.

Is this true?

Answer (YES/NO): NO